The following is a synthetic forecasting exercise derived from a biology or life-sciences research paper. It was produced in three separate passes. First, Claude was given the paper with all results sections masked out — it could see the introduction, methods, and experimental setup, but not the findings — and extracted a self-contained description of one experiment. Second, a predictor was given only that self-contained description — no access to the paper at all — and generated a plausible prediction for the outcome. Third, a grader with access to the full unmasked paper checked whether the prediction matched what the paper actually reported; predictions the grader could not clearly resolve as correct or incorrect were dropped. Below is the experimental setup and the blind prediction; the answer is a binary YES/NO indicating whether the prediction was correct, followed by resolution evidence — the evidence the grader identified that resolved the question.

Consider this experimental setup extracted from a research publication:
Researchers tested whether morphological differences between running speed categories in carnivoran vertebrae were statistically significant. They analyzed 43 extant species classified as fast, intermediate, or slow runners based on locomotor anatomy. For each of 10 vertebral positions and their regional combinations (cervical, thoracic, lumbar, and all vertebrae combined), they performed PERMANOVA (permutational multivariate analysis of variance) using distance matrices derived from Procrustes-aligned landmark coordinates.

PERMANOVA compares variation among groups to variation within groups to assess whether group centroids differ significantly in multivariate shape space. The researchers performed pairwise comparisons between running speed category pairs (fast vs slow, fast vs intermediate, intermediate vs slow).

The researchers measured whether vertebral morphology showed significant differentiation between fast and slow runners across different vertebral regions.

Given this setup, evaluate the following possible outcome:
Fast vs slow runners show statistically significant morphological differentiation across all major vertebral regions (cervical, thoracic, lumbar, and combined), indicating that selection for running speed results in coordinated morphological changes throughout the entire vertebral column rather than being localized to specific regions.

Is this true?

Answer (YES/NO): YES